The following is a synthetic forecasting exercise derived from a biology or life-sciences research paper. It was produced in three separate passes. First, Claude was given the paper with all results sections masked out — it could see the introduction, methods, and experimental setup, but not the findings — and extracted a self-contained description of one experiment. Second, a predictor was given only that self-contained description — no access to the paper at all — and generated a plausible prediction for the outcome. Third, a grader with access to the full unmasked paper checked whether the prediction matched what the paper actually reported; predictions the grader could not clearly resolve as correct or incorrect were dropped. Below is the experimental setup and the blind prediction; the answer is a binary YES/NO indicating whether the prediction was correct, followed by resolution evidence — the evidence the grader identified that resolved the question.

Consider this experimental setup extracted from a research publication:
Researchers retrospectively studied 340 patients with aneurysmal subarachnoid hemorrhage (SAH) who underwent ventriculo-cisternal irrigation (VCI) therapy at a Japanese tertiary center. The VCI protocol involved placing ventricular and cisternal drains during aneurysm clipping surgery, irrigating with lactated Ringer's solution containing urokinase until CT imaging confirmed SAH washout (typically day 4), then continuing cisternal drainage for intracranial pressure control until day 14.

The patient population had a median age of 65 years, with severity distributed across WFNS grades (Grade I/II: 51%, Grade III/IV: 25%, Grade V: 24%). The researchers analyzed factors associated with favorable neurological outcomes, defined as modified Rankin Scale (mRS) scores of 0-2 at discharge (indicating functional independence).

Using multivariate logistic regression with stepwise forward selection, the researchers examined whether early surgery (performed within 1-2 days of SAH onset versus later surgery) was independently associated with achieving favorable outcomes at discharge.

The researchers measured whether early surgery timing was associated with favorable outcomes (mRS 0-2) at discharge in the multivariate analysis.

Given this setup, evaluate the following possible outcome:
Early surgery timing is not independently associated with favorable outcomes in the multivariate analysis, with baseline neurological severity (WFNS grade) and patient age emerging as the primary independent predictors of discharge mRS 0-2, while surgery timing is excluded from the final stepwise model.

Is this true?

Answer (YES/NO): YES